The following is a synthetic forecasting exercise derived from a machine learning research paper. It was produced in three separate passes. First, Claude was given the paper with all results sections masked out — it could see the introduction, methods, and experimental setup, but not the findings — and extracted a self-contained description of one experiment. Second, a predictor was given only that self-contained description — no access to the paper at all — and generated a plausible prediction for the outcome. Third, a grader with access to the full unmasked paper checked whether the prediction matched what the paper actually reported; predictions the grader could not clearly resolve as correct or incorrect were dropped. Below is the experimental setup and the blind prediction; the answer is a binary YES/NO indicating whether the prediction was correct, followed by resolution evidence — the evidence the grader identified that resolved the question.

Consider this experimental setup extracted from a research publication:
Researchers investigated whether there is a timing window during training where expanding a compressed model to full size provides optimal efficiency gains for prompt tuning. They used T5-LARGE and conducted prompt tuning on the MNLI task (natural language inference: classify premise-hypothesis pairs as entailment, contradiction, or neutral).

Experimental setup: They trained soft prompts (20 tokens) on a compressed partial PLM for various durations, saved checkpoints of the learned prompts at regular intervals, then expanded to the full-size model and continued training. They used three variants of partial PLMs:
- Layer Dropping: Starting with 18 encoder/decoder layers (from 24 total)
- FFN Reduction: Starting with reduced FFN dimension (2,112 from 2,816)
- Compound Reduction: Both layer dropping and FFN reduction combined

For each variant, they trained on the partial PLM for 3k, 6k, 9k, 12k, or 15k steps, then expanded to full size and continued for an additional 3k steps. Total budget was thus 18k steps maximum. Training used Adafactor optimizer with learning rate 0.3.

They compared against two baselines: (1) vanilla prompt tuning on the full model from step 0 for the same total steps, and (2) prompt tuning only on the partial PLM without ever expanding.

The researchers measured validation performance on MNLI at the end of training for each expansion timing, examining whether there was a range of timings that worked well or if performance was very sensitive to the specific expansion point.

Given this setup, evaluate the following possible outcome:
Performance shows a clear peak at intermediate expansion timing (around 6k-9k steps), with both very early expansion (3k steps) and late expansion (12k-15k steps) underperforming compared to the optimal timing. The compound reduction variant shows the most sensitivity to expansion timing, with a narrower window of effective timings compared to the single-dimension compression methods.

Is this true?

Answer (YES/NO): NO